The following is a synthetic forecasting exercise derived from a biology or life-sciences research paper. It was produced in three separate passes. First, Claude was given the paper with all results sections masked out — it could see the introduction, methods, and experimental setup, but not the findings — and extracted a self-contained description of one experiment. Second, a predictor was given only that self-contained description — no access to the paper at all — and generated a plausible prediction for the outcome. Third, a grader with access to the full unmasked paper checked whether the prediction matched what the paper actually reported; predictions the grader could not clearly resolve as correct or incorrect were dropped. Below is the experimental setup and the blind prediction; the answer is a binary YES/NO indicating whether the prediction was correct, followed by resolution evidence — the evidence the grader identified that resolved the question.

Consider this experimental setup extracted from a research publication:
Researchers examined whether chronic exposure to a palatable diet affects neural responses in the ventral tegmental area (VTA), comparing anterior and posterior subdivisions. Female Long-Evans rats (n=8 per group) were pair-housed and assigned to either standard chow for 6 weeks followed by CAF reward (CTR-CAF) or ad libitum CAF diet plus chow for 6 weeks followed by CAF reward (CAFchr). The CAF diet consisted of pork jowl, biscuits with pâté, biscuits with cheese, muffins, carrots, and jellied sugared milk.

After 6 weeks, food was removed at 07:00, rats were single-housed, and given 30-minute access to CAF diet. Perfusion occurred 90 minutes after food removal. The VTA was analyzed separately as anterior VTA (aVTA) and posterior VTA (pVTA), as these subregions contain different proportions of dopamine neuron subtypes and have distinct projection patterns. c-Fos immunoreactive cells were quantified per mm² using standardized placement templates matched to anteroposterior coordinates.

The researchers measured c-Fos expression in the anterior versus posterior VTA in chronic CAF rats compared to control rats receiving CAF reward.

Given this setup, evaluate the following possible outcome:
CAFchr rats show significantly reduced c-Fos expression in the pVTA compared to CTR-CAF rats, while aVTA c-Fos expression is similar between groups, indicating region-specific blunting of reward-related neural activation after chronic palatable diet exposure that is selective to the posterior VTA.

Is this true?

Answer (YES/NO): NO